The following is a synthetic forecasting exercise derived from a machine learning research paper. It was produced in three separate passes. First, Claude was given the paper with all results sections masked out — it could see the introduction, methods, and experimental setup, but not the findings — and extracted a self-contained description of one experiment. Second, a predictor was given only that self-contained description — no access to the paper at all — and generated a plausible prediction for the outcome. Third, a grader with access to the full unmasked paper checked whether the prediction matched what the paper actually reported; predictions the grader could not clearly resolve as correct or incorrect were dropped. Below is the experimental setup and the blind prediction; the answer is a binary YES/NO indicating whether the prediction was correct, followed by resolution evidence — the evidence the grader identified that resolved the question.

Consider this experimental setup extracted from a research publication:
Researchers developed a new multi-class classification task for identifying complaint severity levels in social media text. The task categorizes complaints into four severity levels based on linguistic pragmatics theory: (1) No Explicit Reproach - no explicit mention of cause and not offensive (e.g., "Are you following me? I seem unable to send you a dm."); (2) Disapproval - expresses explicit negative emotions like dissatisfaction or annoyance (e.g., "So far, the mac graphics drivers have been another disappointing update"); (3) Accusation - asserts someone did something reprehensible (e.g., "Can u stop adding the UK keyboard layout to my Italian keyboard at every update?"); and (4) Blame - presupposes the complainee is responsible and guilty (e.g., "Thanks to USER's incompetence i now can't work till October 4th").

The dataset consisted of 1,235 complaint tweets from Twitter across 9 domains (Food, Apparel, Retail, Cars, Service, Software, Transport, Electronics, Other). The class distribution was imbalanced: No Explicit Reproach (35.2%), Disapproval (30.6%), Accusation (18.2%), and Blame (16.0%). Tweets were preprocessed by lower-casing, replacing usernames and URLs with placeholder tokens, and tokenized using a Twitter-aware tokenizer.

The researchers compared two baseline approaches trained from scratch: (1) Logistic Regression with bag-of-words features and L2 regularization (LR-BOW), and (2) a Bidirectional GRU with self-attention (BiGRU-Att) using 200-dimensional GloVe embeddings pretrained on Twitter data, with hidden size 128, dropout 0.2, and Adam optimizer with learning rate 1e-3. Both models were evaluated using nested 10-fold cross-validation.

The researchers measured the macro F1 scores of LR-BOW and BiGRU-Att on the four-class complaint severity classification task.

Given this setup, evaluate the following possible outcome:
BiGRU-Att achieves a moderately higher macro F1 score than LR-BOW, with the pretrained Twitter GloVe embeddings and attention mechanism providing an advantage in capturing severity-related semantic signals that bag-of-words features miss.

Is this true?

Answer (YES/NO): NO